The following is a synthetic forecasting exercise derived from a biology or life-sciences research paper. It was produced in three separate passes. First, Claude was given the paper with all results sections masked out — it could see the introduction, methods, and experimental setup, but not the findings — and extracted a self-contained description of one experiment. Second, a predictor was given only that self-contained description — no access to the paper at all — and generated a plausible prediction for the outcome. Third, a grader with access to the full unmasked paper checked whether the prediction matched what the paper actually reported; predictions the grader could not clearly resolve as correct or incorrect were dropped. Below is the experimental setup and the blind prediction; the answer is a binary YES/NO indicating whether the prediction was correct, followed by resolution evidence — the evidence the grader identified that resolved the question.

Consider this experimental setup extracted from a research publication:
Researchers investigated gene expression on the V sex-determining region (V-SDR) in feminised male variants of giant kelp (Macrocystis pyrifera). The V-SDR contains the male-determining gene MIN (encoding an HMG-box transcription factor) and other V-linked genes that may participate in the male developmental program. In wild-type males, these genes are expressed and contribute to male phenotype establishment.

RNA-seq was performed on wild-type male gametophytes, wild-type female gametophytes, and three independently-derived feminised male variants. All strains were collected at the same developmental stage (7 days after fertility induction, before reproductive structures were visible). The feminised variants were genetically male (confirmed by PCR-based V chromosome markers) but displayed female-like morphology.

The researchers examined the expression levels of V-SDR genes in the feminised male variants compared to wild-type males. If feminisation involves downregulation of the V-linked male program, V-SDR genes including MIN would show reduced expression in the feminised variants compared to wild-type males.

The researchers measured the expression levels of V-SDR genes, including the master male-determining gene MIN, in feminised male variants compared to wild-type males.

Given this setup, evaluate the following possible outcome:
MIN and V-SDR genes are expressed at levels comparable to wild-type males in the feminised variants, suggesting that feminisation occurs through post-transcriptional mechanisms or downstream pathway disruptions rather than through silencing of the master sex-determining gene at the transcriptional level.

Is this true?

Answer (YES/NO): NO